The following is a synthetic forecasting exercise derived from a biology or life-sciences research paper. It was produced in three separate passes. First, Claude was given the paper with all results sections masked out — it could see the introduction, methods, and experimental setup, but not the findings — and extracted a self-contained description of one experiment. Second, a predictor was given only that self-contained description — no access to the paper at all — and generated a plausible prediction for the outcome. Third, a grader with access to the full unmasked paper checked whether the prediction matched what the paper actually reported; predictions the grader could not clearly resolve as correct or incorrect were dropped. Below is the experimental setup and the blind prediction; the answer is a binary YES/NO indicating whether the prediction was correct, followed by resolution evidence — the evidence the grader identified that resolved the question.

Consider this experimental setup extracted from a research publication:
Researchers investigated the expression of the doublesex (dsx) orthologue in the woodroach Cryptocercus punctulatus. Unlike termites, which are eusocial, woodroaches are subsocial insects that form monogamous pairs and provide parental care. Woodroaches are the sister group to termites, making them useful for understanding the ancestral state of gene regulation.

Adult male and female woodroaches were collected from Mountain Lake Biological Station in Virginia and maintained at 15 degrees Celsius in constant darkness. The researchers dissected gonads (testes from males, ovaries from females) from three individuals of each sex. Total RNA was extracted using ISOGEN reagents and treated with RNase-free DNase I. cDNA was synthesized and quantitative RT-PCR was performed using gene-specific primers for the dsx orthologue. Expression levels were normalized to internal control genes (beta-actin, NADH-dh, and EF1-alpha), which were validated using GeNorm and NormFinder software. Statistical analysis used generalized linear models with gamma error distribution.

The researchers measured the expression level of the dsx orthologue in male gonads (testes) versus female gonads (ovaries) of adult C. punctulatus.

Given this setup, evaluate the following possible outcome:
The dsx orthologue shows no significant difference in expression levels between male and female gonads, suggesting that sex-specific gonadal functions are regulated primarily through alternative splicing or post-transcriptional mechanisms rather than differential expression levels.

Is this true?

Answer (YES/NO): YES